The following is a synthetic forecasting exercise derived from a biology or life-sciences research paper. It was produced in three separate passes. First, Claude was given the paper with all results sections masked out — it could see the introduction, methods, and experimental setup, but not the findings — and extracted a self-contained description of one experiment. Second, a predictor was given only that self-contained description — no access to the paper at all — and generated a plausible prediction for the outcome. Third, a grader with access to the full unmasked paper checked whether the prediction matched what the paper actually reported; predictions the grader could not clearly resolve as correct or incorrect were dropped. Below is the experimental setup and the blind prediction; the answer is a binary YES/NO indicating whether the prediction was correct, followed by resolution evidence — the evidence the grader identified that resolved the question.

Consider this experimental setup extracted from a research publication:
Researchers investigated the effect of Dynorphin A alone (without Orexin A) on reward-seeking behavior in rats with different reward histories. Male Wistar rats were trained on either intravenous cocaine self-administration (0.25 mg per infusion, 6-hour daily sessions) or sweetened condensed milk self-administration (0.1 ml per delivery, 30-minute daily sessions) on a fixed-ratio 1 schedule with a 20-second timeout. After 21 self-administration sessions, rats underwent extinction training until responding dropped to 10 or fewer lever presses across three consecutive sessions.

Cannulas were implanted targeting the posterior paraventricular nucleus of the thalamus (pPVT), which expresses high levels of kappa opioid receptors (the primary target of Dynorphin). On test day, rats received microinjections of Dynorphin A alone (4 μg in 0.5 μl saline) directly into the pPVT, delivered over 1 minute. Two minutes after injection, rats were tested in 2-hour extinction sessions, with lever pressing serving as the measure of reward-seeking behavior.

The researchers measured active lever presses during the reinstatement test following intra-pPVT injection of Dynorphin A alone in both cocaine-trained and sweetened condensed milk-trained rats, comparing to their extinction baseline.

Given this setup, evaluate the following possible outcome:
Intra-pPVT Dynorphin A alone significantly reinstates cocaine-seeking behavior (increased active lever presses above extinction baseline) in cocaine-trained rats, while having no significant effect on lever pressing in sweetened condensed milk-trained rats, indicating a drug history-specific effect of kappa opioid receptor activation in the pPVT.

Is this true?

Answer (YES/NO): NO